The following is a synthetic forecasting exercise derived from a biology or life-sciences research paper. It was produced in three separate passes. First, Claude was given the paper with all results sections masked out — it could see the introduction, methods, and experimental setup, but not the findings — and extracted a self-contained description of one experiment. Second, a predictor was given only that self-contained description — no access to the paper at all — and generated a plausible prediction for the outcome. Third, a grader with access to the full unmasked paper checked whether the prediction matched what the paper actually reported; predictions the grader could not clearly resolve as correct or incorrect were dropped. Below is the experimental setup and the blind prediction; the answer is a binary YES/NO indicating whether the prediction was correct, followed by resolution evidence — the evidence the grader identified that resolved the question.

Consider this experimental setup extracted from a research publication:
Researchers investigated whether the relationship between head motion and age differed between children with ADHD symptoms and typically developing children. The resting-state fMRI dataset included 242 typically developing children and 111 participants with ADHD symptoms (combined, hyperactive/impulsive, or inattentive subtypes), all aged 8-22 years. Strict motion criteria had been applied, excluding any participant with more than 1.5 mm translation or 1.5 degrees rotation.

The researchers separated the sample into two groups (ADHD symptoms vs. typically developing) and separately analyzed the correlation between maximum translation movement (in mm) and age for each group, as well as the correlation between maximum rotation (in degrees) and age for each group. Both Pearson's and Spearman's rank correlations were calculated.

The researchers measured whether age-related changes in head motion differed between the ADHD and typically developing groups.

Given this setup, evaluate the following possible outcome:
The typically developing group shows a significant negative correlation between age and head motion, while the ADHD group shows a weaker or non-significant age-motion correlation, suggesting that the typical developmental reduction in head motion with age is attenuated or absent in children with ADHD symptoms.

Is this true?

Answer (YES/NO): NO